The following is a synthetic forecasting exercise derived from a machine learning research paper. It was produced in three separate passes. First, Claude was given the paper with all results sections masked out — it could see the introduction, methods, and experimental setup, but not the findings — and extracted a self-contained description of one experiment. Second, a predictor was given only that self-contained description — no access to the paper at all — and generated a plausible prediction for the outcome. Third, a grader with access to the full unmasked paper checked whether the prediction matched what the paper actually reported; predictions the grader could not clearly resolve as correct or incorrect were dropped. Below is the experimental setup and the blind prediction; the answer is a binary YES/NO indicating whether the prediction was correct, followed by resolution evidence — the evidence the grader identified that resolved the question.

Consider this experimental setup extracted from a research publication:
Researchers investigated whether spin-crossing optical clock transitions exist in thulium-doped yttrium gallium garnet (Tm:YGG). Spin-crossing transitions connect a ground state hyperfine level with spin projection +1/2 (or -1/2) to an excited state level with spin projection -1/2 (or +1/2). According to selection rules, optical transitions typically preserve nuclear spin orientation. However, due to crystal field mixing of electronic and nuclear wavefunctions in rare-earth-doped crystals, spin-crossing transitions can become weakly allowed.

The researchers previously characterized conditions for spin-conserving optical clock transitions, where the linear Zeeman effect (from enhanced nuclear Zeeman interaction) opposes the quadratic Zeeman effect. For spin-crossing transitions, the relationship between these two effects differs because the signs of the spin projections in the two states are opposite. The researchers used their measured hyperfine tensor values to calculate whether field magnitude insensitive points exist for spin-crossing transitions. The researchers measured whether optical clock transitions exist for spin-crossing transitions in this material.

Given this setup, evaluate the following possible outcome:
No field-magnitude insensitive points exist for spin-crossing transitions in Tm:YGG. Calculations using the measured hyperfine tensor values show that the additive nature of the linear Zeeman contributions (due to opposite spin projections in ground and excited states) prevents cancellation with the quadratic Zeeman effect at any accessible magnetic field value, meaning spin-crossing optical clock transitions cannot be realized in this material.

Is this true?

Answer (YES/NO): NO